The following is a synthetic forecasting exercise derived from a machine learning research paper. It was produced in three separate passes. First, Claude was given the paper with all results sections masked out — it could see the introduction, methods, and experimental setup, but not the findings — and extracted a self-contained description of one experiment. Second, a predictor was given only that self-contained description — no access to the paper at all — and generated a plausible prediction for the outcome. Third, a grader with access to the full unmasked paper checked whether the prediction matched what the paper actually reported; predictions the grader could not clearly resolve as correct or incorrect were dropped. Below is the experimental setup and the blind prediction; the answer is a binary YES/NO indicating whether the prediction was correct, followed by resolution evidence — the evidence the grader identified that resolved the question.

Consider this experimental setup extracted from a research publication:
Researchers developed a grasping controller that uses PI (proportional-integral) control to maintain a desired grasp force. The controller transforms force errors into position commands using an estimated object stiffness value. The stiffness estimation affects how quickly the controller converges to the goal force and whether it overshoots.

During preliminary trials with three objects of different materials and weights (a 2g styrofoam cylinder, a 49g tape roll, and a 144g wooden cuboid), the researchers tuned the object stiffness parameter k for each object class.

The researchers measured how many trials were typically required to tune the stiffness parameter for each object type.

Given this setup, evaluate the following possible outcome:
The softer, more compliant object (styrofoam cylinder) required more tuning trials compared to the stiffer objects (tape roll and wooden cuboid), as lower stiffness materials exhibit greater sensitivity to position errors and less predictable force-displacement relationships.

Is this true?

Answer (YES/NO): NO